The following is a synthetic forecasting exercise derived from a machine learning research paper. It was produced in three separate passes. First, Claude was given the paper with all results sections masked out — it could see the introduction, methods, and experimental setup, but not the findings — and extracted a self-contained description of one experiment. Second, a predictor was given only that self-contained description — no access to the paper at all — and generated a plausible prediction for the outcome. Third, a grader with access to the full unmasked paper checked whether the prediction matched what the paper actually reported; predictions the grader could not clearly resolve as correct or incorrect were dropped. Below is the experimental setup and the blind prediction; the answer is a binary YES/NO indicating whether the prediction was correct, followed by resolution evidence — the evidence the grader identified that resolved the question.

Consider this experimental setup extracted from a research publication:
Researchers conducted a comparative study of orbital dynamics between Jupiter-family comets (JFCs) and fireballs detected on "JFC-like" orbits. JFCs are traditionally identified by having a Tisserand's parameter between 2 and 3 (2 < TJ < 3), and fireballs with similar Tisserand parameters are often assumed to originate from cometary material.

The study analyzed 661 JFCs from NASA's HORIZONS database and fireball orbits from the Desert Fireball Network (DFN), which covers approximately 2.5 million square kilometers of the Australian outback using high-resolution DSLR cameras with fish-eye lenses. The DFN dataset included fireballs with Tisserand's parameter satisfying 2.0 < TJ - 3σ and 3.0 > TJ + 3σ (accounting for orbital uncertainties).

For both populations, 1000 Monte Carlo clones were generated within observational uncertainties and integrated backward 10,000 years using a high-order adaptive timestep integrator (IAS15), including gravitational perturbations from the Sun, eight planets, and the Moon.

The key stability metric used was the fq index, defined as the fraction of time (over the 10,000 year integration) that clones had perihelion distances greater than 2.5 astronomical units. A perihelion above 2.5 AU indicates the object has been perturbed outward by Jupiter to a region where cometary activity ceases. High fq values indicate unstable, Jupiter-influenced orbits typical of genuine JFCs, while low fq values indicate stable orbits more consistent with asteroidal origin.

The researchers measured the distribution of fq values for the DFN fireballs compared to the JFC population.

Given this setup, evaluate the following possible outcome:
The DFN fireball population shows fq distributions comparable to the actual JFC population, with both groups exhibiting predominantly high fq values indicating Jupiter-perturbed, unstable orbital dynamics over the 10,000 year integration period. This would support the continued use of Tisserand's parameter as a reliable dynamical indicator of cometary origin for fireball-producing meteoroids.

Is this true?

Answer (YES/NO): NO